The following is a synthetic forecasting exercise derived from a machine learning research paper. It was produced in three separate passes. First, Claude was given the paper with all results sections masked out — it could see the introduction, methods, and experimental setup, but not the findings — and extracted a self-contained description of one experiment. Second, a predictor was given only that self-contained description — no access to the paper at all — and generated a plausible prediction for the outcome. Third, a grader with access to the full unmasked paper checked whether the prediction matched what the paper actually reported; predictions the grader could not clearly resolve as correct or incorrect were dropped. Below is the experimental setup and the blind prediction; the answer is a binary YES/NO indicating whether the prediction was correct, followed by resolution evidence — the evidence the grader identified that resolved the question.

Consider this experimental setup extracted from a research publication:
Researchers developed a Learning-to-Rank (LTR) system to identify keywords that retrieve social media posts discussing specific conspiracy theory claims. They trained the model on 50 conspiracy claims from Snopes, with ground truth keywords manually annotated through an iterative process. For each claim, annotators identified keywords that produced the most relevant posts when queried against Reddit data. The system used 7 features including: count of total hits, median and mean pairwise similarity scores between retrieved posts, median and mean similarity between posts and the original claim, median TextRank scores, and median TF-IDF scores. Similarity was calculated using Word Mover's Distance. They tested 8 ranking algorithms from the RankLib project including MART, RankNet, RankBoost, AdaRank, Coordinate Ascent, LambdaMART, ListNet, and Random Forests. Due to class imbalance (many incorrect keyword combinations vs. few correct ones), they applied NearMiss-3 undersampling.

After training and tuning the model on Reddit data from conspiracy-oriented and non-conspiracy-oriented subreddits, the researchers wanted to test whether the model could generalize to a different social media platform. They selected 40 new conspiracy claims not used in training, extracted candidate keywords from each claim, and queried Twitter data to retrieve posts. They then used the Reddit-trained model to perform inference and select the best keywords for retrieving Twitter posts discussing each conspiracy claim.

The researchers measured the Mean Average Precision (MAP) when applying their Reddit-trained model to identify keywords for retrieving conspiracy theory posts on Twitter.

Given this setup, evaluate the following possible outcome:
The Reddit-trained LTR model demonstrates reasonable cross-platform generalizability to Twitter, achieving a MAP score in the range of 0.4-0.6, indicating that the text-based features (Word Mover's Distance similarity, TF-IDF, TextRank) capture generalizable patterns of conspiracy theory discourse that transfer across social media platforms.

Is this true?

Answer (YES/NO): NO